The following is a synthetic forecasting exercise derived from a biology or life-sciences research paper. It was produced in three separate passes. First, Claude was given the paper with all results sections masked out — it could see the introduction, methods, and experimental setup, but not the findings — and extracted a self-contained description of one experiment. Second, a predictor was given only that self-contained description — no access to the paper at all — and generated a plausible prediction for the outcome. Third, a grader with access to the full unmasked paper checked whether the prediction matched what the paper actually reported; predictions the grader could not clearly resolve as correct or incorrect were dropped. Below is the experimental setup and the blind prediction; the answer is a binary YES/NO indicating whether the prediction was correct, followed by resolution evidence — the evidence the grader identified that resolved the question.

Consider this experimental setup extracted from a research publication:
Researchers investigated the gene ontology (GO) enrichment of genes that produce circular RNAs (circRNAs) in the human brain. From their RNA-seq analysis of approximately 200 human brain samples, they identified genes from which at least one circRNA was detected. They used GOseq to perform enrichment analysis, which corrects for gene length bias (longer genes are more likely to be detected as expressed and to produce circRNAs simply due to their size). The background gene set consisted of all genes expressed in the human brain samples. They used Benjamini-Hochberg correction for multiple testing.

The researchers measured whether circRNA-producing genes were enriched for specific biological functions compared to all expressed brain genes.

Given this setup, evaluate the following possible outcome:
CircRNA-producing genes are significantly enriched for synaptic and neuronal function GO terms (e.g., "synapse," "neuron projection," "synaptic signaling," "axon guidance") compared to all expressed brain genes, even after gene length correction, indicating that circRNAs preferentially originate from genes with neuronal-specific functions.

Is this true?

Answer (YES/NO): YES